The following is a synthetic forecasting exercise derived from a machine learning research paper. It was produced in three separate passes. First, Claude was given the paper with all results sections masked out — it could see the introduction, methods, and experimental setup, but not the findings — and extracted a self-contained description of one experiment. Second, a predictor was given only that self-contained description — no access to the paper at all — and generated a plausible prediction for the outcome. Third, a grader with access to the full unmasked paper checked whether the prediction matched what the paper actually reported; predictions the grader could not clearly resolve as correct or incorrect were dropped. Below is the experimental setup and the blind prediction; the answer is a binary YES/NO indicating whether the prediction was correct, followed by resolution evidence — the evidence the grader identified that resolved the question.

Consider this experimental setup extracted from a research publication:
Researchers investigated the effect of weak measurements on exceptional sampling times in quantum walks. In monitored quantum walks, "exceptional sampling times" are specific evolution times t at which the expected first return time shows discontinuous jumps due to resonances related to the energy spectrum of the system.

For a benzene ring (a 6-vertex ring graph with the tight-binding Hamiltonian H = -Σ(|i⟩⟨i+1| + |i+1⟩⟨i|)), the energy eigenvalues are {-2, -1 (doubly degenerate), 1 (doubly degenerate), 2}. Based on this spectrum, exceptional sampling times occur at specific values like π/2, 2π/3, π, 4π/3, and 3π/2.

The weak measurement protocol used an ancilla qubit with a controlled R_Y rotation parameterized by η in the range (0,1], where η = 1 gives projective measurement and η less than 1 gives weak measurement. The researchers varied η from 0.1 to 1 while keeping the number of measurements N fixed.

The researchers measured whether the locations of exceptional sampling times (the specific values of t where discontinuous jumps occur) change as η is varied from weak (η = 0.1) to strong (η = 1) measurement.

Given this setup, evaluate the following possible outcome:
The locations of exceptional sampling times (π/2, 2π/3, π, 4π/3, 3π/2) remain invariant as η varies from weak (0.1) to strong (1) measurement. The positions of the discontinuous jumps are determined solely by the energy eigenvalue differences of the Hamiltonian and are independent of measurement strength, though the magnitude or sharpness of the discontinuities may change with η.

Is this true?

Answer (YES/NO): YES